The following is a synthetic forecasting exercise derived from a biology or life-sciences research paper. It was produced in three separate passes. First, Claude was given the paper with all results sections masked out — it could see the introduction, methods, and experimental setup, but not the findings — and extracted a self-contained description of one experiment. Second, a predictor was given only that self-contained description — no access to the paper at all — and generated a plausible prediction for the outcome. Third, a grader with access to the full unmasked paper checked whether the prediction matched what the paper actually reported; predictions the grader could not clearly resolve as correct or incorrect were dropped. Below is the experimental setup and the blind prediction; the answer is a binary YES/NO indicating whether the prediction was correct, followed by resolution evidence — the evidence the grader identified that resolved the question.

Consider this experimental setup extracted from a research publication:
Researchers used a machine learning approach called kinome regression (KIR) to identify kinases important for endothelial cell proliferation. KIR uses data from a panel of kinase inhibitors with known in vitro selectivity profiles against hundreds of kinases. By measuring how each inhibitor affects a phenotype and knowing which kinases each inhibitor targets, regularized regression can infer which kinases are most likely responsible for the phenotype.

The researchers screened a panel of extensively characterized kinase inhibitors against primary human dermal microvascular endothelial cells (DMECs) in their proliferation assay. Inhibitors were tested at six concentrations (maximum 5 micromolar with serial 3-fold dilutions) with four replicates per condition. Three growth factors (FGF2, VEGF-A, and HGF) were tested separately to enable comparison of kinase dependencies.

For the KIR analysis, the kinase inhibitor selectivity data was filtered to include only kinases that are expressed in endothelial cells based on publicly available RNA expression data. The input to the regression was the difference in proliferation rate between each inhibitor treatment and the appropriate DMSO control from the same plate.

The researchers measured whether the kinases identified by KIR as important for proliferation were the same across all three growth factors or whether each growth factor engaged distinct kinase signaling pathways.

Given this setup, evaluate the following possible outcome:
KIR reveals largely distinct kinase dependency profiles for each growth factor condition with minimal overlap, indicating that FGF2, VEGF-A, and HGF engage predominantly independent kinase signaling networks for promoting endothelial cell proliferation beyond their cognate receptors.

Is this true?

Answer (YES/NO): NO